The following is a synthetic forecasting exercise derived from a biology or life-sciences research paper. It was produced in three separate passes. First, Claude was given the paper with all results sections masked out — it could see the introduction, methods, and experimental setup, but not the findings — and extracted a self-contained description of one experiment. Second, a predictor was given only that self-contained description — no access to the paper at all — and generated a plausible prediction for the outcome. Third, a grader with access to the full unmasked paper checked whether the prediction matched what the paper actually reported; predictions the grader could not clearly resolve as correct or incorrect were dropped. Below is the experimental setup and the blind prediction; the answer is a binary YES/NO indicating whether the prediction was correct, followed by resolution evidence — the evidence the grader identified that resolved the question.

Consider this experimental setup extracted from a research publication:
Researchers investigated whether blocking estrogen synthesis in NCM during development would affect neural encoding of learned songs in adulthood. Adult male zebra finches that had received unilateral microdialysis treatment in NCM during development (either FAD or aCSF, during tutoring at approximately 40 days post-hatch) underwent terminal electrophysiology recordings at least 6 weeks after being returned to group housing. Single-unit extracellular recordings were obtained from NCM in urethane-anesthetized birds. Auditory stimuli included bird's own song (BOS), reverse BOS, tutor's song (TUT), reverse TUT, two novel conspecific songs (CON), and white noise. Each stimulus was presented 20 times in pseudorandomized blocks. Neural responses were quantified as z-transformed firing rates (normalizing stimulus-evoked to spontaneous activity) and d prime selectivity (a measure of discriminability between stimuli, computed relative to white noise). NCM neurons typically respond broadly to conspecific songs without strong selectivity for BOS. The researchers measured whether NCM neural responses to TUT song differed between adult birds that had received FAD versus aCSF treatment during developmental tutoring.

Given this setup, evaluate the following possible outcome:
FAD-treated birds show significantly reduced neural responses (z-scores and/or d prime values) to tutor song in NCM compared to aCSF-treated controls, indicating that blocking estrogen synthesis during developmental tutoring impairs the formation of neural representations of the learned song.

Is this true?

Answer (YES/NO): NO